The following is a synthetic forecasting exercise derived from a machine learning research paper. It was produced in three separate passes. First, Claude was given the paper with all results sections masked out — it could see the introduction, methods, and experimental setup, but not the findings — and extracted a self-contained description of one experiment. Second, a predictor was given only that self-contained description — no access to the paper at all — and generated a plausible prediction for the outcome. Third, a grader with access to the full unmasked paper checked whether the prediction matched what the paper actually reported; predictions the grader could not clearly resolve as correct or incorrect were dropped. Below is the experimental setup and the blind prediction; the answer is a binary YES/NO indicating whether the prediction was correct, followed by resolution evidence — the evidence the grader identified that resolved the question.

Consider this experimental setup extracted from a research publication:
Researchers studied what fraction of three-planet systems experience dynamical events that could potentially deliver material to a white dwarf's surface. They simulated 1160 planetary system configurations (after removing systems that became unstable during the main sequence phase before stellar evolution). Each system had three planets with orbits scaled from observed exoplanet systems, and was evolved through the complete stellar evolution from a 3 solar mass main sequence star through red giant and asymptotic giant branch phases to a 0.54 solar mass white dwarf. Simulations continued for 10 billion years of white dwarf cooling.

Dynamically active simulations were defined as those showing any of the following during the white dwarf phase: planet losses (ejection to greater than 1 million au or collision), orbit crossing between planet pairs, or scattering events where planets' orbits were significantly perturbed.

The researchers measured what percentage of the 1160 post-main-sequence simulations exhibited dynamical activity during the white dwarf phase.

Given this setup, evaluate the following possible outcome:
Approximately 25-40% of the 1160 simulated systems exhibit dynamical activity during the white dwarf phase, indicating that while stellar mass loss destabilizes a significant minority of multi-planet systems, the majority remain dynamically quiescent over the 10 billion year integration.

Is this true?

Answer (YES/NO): NO